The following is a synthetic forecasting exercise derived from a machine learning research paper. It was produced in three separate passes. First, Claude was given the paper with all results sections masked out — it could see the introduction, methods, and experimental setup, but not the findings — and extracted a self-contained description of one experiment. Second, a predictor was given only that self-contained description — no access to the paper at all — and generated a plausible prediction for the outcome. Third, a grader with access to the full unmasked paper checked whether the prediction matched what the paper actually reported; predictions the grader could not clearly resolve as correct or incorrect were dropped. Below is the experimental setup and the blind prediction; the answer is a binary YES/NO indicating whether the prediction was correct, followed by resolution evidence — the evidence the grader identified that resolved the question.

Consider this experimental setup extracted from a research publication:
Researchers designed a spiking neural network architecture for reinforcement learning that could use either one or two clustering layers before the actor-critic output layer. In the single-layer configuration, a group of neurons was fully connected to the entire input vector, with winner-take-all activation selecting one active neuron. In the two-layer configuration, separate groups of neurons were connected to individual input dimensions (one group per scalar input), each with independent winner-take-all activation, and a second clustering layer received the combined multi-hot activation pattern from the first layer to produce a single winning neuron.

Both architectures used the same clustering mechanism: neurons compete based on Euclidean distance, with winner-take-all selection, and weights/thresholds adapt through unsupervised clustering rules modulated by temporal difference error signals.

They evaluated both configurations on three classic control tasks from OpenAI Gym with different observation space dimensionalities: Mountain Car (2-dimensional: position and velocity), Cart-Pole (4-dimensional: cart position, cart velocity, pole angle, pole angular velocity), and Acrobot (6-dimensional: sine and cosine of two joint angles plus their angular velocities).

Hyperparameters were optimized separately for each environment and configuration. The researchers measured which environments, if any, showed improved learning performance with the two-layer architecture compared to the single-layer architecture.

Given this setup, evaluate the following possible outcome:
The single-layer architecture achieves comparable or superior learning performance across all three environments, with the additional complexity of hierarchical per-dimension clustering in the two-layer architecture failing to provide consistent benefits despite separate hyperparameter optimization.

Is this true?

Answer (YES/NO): NO